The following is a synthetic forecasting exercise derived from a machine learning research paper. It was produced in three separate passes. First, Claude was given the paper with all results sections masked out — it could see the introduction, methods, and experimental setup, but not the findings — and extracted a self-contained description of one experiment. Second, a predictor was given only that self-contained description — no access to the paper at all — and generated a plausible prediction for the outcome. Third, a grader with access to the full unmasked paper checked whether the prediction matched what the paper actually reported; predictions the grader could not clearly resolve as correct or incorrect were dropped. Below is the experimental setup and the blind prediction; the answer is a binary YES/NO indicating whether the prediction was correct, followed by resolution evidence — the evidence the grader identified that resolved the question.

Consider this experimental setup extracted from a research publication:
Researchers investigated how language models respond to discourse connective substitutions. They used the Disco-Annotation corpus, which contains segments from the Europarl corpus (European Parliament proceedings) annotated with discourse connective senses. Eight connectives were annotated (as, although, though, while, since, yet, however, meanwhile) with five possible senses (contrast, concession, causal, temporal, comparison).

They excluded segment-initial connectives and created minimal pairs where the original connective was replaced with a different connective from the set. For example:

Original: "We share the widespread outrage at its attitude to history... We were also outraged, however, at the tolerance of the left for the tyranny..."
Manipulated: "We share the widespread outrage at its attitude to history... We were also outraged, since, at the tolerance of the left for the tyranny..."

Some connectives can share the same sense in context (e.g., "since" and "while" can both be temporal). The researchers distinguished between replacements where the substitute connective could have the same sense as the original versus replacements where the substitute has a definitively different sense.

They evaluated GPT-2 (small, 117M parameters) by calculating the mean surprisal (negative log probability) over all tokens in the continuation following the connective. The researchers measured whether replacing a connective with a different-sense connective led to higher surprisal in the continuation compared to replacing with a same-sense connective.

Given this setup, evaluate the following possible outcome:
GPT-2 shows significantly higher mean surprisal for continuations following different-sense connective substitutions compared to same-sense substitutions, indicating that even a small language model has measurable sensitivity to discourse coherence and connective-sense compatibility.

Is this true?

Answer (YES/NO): NO